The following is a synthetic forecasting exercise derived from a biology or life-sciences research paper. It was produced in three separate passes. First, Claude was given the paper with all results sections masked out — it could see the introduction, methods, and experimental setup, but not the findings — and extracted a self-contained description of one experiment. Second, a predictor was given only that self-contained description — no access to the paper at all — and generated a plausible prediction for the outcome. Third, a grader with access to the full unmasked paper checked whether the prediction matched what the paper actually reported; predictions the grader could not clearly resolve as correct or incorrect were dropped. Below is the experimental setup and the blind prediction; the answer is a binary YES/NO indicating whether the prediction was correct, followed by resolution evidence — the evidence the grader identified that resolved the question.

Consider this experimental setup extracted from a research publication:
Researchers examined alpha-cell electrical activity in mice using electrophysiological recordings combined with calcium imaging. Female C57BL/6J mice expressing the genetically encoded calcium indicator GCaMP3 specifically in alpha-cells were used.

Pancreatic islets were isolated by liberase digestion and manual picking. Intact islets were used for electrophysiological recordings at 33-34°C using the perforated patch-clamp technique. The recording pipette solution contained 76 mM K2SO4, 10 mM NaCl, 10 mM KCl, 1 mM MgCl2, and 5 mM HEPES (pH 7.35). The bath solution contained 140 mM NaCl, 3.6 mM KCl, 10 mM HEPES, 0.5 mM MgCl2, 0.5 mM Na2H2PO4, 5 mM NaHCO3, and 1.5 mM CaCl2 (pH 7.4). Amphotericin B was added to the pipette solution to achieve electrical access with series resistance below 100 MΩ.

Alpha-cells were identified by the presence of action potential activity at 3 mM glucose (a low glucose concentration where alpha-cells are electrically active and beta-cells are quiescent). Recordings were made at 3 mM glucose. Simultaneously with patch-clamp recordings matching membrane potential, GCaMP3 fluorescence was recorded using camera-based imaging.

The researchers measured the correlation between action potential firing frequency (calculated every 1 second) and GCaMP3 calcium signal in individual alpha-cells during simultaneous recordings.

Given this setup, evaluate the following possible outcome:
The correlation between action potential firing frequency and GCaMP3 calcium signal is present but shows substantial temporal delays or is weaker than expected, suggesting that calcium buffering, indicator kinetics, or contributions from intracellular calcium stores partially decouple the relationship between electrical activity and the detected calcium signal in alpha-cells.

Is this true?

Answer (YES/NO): NO